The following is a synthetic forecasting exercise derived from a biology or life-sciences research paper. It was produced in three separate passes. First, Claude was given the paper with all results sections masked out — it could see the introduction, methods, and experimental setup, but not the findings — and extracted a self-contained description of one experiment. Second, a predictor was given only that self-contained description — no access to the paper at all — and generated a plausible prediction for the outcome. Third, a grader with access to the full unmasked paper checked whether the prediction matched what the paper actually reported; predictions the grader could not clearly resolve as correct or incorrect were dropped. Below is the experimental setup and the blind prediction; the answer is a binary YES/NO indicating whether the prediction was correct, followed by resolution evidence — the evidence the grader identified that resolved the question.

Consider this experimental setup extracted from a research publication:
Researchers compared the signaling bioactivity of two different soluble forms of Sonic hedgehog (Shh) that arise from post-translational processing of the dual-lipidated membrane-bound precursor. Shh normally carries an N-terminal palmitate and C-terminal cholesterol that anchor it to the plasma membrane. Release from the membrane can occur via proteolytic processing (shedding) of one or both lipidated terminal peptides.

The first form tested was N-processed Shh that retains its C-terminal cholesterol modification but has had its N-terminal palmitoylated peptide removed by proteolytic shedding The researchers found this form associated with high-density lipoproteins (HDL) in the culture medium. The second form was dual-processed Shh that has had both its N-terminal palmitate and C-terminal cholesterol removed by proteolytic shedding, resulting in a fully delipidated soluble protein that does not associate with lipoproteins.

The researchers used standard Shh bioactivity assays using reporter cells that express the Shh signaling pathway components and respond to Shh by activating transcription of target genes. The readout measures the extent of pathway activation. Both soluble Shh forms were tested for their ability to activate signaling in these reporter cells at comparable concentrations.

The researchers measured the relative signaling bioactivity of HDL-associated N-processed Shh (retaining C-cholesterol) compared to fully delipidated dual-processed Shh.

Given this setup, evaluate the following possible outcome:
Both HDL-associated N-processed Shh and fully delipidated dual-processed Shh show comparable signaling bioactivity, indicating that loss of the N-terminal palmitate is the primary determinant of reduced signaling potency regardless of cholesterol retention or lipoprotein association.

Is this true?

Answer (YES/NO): NO